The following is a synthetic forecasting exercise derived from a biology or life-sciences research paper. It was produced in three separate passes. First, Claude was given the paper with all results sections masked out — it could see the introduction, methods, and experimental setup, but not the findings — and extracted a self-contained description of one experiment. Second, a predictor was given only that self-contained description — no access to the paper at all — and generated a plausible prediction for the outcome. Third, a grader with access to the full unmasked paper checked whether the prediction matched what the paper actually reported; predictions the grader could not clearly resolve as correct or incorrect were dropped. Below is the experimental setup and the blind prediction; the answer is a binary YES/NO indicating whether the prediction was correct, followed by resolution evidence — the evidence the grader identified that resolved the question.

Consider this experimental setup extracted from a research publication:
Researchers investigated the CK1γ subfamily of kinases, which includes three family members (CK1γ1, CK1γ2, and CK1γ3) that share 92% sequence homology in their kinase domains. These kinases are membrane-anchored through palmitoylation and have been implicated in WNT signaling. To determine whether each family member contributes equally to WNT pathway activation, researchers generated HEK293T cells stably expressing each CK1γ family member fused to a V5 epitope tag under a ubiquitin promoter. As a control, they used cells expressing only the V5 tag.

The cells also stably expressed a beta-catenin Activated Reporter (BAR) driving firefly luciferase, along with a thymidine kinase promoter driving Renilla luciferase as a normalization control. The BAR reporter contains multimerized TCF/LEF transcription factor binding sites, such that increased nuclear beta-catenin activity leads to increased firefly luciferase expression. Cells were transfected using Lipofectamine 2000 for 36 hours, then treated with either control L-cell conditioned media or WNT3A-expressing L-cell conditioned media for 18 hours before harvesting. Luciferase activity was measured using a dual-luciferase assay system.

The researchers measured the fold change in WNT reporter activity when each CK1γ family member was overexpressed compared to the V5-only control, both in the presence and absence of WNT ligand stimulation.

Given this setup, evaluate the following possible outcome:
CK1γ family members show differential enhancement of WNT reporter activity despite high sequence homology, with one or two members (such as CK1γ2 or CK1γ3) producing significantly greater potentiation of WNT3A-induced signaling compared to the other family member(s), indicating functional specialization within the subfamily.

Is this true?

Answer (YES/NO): YES